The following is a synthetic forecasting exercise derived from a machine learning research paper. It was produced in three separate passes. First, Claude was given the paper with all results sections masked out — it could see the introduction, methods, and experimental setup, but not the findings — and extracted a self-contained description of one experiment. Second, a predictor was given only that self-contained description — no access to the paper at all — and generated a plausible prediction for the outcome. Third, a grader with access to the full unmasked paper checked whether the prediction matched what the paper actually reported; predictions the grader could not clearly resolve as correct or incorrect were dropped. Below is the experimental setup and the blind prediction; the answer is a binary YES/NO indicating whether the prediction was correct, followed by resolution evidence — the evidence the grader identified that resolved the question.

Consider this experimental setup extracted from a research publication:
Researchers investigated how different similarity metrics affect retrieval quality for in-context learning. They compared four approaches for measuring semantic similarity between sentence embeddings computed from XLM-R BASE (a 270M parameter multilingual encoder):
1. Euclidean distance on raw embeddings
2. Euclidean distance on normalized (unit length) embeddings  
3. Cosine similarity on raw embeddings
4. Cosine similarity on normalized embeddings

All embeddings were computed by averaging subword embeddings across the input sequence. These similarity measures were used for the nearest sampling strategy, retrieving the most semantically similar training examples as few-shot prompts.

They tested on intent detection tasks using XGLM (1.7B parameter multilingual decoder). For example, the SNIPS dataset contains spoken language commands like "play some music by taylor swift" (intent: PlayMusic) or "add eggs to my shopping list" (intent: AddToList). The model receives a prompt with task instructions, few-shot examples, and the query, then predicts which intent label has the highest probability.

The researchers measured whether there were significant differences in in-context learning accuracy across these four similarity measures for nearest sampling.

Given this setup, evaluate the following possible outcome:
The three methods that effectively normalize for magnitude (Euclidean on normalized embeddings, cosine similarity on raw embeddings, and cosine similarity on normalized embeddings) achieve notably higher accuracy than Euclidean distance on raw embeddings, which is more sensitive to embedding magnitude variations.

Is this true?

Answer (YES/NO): NO